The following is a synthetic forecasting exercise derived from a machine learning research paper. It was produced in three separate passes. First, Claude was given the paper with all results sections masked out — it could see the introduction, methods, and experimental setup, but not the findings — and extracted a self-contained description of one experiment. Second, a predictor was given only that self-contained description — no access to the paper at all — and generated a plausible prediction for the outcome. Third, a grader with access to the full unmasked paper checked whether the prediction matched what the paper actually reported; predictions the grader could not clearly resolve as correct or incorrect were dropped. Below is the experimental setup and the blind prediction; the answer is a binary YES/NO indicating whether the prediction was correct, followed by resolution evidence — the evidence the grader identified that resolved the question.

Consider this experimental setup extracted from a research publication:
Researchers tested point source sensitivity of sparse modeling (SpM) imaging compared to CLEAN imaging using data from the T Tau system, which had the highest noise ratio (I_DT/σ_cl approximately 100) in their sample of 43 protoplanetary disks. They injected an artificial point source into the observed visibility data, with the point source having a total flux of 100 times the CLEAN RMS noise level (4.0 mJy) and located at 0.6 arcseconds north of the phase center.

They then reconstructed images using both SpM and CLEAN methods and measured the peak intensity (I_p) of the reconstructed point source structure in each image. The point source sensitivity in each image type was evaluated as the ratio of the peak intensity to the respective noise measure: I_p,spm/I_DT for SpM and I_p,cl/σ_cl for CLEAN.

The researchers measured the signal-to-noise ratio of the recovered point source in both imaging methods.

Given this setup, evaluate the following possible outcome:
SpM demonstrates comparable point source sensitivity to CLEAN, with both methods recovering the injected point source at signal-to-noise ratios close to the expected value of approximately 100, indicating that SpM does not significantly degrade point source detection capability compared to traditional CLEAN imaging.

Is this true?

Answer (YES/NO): NO